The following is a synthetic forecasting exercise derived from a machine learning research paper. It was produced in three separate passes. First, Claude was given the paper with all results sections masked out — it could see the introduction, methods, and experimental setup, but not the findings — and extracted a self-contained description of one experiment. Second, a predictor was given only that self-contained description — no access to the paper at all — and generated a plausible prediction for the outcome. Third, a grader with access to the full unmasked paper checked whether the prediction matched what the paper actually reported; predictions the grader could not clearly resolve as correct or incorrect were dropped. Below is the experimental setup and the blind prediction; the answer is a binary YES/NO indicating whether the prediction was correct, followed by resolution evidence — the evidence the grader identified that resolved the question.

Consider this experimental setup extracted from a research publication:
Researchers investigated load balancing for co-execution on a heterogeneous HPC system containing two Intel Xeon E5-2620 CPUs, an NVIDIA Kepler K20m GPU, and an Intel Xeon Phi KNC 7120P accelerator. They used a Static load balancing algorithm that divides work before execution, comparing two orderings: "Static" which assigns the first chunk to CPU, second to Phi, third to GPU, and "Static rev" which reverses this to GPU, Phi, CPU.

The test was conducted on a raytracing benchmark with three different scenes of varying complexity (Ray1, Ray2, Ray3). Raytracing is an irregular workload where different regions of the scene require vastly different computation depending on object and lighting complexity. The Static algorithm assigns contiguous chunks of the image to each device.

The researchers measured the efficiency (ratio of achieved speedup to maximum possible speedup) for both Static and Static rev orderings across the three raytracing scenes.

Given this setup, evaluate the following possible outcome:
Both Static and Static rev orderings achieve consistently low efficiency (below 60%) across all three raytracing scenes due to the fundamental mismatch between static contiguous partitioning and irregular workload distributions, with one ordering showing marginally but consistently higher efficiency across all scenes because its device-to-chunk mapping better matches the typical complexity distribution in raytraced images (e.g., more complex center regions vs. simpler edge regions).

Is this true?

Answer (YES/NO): NO